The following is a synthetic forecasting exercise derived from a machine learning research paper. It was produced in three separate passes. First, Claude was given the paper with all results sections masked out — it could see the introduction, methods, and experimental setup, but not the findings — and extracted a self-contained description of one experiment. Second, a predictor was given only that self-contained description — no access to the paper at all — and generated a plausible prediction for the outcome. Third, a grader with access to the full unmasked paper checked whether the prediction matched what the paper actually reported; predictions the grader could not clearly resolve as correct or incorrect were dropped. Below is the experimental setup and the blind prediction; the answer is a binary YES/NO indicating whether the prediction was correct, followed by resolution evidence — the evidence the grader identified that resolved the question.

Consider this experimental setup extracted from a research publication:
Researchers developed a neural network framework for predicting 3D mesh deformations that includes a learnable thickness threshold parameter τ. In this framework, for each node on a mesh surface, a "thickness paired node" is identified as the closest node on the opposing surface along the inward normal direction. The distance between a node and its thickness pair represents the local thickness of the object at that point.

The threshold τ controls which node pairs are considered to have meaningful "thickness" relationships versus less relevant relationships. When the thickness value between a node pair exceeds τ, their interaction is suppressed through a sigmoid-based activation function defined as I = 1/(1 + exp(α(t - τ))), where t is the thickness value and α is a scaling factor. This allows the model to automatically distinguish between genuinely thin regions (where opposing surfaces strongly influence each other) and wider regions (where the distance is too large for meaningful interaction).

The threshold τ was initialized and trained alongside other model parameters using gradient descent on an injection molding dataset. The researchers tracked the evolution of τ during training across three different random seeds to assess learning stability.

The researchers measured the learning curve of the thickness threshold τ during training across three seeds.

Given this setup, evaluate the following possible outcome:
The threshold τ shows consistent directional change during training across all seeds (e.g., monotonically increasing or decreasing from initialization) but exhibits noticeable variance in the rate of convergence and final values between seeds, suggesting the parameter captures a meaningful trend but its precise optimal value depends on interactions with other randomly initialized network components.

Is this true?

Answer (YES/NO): NO